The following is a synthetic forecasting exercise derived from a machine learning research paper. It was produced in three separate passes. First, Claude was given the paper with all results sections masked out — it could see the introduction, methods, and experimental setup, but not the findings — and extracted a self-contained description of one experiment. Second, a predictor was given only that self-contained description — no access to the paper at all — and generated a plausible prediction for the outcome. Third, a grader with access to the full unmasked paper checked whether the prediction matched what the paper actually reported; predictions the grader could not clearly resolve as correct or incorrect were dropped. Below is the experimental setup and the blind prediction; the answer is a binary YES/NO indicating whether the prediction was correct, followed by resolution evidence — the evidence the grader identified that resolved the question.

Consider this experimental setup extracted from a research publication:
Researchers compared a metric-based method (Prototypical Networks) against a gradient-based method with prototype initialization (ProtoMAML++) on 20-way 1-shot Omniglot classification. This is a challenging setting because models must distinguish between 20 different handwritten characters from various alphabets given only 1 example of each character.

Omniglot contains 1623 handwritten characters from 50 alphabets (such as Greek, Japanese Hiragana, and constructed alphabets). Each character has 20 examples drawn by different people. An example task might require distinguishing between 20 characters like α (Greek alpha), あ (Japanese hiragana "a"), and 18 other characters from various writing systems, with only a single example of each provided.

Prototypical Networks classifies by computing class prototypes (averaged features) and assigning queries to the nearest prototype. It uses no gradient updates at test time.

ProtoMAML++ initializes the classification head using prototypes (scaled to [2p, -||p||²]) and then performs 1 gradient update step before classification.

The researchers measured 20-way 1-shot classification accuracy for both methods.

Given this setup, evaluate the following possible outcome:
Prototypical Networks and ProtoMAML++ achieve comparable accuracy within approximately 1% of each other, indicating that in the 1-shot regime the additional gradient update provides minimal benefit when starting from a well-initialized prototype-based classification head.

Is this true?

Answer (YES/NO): NO